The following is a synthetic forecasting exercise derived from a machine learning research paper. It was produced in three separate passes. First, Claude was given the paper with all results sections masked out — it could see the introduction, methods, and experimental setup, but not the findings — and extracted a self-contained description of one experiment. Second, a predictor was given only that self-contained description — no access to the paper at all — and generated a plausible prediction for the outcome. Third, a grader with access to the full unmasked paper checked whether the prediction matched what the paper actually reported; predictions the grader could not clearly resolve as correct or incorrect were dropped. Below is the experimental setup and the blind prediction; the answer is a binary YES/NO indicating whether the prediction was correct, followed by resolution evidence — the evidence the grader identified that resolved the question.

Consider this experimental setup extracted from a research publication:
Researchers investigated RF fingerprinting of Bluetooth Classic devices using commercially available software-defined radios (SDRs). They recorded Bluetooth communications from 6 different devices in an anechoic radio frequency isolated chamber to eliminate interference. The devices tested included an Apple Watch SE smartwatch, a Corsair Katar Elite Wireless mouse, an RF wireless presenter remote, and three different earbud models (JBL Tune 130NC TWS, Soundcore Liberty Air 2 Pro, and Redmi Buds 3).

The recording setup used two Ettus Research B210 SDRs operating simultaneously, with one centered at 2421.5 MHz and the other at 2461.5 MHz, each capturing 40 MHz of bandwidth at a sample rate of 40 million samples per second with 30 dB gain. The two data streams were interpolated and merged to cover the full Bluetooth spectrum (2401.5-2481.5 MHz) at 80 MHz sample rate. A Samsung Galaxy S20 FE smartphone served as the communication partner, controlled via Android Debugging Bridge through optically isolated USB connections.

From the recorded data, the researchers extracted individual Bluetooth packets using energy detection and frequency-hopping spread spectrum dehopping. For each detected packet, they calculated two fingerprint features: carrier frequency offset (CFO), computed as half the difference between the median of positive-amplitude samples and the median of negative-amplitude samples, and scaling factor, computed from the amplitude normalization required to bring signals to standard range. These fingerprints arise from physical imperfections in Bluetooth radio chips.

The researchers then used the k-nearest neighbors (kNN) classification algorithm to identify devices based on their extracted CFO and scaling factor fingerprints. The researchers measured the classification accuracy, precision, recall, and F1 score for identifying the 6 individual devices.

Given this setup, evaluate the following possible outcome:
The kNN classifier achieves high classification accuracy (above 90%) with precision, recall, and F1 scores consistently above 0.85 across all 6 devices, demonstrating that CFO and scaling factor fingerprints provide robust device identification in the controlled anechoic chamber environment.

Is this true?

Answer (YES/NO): NO